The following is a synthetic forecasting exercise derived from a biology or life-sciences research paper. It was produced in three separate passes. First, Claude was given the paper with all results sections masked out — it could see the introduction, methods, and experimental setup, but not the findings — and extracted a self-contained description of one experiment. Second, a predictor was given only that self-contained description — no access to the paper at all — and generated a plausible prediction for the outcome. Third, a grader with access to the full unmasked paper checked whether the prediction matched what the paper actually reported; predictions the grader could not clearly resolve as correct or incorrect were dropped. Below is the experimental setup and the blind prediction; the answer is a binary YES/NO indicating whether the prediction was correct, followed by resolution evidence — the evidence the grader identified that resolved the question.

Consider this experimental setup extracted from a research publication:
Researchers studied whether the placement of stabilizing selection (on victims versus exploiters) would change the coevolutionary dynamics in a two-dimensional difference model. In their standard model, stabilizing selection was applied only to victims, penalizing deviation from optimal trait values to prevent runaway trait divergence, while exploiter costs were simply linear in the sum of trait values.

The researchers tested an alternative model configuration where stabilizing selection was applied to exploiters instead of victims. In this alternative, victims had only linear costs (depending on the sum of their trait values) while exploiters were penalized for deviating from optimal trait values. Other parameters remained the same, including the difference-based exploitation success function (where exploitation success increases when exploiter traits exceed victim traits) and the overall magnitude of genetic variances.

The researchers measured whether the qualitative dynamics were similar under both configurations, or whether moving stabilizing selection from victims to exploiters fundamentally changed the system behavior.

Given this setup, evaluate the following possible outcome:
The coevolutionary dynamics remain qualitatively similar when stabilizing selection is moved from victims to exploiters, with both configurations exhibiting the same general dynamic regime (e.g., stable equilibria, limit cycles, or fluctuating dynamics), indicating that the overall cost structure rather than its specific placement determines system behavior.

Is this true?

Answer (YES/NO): NO